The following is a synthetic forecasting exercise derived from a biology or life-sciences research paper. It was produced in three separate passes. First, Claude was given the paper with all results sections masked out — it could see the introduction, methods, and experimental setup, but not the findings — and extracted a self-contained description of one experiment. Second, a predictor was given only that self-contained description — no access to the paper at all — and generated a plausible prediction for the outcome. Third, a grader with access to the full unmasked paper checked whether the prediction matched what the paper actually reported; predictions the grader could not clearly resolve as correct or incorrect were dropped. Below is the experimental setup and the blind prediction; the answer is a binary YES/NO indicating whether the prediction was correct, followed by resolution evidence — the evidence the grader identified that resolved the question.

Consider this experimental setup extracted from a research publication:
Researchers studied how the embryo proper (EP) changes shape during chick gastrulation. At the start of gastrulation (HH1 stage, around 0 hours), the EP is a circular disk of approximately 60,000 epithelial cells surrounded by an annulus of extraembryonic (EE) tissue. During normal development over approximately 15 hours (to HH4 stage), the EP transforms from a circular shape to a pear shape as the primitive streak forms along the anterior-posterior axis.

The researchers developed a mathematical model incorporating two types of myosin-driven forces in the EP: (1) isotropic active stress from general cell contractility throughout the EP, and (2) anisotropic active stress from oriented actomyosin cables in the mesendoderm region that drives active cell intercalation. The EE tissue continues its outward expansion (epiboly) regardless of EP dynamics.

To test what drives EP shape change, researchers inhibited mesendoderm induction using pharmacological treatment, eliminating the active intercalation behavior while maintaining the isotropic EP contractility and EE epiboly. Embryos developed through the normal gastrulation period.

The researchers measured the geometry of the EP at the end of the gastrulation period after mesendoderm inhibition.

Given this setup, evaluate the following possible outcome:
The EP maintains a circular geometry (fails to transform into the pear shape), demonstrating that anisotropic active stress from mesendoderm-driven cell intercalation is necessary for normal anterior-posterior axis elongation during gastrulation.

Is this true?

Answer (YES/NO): YES